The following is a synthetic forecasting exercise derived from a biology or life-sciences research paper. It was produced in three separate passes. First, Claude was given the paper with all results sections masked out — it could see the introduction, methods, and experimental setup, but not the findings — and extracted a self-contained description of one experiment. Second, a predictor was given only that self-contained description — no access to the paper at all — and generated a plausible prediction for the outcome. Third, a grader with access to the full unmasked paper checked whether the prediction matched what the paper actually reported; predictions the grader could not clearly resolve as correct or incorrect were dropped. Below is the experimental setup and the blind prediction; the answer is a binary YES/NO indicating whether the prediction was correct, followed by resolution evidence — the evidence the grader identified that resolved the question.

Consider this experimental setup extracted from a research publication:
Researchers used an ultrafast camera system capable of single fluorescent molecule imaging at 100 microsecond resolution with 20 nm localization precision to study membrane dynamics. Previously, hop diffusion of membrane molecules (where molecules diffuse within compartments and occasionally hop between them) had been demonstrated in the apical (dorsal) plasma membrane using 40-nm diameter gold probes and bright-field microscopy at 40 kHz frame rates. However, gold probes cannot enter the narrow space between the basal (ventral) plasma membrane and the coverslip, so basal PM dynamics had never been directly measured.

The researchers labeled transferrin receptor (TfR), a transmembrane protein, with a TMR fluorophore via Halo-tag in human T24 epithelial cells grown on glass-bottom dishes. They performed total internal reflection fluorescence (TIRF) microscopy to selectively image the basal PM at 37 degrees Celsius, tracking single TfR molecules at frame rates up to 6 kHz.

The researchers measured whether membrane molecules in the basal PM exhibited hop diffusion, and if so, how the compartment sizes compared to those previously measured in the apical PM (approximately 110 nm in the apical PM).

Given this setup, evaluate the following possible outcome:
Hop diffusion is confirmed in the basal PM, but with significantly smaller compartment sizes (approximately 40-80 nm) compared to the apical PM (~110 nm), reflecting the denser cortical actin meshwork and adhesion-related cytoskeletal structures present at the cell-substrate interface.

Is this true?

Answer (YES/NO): NO